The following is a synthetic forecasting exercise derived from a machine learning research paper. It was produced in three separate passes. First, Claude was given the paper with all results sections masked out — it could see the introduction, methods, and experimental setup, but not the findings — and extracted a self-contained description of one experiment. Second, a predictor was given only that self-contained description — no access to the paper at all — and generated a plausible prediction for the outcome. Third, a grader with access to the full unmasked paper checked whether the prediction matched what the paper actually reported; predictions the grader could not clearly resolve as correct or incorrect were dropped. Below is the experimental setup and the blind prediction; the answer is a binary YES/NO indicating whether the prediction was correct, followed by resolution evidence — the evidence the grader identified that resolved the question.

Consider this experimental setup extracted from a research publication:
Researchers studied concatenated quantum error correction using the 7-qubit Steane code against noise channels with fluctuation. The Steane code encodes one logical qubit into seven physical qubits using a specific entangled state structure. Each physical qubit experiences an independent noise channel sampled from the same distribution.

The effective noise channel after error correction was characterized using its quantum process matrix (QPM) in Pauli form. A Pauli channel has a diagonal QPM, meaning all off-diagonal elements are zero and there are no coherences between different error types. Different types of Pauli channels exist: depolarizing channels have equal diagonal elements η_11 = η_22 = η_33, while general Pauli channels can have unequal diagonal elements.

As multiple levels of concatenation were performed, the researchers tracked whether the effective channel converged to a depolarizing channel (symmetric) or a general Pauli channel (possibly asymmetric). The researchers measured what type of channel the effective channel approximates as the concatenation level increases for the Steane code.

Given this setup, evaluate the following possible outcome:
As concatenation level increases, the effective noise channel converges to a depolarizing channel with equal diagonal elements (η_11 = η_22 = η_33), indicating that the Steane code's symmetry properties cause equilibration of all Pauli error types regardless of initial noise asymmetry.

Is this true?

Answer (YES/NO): NO